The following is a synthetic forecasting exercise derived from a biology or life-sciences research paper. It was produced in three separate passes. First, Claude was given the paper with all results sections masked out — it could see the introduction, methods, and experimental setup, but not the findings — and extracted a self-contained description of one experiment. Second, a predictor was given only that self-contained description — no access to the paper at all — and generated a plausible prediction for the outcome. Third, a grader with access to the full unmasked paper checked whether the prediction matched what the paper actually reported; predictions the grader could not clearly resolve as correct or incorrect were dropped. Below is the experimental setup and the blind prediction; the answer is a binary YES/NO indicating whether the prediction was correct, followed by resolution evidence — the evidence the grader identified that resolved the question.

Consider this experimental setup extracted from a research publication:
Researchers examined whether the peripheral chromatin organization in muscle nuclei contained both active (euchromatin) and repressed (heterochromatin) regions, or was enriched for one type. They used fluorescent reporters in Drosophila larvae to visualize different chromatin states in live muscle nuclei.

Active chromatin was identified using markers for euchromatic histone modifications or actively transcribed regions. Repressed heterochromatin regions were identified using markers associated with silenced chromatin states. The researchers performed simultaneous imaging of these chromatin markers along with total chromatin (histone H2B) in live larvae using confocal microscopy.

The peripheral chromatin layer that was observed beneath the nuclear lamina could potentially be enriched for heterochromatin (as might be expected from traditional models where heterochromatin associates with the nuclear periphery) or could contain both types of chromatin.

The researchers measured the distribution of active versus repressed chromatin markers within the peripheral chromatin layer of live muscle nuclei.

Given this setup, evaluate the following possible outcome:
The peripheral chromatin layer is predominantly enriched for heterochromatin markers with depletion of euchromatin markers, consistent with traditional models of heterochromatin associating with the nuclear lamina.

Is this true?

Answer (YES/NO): NO